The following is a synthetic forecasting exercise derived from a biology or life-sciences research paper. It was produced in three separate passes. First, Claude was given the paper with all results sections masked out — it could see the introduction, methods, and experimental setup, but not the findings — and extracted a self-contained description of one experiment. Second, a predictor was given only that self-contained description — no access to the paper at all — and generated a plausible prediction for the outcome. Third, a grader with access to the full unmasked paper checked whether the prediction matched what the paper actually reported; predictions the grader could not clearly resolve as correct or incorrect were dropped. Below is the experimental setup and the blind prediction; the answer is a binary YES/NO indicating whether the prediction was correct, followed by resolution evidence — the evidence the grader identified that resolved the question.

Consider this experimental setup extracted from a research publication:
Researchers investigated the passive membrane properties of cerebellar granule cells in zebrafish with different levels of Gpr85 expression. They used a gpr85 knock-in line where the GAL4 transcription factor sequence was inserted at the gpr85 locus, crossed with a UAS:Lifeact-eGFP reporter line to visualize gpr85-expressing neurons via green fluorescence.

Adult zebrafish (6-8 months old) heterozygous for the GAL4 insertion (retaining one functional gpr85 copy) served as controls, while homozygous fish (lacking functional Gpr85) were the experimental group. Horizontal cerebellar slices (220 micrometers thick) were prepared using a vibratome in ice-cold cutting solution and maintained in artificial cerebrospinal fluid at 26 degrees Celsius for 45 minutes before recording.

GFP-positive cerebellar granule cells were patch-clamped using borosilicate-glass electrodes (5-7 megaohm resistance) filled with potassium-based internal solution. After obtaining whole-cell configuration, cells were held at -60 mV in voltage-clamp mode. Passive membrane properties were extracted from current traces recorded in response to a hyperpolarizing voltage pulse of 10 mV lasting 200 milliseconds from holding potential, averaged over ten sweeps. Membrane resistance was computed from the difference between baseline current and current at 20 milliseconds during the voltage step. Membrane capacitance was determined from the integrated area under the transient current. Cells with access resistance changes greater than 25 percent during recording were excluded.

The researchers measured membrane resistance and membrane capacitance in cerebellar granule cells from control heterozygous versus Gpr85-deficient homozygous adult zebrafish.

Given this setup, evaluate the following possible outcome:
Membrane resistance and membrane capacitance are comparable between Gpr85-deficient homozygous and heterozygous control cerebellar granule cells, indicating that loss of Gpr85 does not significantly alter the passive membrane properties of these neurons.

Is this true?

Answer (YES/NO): NO